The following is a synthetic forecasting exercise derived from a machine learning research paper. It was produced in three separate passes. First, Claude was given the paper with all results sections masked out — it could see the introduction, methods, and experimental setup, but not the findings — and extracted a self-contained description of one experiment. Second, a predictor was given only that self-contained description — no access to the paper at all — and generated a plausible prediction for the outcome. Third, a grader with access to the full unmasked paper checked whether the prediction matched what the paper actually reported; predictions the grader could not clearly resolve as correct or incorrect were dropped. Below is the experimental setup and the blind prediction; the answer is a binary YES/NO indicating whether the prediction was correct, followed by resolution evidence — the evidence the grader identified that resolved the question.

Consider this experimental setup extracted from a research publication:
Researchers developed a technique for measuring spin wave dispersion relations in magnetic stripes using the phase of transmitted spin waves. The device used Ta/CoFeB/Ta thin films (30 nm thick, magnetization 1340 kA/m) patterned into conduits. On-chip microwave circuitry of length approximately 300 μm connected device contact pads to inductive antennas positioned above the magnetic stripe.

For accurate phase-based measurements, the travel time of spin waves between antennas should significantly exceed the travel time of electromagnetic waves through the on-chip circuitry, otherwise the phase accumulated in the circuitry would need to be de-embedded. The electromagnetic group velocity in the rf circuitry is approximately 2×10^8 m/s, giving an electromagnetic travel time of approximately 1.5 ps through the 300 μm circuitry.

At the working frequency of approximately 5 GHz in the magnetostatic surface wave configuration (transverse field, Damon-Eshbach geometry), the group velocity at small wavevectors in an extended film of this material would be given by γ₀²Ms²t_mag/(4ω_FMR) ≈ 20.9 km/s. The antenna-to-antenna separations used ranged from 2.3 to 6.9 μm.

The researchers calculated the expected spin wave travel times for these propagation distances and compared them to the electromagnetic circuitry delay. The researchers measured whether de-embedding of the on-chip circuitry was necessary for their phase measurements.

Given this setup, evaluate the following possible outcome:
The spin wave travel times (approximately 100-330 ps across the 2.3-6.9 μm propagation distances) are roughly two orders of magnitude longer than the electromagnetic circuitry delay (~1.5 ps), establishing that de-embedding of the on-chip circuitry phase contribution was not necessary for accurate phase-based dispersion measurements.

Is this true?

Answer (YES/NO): NO